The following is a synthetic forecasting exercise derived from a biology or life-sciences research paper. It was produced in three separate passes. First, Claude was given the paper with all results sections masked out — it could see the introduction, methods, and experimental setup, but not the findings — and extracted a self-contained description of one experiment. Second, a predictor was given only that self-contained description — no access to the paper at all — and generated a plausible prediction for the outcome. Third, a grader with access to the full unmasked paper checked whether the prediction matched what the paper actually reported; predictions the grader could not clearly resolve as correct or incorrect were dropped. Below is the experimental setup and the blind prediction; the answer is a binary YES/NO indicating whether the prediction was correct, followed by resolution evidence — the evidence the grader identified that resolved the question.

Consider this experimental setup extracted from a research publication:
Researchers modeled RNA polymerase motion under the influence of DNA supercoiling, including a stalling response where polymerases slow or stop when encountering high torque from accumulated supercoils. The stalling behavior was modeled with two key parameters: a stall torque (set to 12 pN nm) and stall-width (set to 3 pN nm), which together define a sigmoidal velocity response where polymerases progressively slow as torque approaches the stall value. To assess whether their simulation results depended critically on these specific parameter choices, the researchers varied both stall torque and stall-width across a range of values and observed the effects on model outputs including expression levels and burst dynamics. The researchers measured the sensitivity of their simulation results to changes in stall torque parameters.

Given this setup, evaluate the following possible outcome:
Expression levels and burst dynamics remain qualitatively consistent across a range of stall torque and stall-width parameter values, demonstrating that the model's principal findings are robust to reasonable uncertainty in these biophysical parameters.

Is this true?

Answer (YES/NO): YES